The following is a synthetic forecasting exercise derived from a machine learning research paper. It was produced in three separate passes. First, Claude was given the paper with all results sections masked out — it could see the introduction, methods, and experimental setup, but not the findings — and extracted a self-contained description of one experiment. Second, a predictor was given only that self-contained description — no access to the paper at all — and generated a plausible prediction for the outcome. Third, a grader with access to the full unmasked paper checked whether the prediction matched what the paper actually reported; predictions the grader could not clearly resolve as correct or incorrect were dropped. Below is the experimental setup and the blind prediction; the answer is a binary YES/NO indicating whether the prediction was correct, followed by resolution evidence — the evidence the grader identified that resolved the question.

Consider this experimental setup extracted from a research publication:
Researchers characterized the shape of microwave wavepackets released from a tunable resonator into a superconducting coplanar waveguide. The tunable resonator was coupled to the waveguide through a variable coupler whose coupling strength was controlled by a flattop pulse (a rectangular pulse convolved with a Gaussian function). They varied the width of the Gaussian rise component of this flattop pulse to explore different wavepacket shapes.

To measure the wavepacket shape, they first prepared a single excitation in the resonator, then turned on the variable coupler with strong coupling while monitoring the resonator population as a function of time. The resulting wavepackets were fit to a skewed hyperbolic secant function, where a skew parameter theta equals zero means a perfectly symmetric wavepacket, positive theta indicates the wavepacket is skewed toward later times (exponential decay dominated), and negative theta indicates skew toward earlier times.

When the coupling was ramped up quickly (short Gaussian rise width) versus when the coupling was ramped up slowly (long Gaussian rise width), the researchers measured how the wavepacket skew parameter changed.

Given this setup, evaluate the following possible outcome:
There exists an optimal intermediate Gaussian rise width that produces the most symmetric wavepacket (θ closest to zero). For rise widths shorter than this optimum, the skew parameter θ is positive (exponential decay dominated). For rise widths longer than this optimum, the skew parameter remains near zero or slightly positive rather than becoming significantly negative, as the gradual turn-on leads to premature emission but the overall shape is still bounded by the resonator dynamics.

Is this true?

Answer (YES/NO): NO